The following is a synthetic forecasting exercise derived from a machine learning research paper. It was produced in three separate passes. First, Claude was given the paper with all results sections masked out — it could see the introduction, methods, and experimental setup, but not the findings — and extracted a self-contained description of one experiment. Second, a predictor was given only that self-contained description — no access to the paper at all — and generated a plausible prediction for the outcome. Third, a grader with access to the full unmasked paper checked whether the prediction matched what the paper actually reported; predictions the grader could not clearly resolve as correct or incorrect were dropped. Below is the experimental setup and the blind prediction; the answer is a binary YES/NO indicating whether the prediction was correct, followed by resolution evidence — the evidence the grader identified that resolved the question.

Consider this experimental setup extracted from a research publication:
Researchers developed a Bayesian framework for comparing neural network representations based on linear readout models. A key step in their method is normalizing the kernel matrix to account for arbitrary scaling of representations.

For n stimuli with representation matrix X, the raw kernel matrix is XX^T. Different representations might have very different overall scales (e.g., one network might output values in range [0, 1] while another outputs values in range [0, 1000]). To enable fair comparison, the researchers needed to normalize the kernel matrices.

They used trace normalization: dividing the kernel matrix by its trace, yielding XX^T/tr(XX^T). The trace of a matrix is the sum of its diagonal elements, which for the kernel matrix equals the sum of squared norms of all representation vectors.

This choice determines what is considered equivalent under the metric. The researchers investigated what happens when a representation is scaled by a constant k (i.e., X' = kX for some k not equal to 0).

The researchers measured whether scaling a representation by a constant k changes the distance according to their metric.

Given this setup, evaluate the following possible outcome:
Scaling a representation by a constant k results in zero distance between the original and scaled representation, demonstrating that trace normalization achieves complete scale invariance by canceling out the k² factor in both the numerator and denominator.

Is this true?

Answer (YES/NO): YES